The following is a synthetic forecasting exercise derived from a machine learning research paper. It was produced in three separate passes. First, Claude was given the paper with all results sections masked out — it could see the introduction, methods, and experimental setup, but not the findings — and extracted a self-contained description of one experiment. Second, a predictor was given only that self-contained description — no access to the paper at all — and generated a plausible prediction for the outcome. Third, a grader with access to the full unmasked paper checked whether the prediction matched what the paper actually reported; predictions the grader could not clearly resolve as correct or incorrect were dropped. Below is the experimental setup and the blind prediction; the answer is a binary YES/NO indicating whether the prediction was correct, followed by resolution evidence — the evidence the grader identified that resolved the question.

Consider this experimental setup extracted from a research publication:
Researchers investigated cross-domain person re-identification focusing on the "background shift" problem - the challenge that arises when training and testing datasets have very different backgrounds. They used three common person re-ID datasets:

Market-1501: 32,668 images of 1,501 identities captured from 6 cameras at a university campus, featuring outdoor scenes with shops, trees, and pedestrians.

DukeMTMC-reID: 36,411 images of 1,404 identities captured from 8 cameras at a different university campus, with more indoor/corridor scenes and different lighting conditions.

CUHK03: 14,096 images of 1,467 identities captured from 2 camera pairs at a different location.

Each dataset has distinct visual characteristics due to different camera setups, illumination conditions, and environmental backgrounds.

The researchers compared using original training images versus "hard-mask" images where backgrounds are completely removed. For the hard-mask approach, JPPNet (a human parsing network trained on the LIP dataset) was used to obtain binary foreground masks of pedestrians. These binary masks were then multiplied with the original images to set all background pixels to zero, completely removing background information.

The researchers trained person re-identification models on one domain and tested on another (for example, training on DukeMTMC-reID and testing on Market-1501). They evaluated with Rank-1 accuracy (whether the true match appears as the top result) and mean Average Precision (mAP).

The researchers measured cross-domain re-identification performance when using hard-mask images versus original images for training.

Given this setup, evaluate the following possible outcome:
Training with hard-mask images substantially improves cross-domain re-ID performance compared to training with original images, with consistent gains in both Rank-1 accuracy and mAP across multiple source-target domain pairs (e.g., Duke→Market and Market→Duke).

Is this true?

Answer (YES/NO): NO